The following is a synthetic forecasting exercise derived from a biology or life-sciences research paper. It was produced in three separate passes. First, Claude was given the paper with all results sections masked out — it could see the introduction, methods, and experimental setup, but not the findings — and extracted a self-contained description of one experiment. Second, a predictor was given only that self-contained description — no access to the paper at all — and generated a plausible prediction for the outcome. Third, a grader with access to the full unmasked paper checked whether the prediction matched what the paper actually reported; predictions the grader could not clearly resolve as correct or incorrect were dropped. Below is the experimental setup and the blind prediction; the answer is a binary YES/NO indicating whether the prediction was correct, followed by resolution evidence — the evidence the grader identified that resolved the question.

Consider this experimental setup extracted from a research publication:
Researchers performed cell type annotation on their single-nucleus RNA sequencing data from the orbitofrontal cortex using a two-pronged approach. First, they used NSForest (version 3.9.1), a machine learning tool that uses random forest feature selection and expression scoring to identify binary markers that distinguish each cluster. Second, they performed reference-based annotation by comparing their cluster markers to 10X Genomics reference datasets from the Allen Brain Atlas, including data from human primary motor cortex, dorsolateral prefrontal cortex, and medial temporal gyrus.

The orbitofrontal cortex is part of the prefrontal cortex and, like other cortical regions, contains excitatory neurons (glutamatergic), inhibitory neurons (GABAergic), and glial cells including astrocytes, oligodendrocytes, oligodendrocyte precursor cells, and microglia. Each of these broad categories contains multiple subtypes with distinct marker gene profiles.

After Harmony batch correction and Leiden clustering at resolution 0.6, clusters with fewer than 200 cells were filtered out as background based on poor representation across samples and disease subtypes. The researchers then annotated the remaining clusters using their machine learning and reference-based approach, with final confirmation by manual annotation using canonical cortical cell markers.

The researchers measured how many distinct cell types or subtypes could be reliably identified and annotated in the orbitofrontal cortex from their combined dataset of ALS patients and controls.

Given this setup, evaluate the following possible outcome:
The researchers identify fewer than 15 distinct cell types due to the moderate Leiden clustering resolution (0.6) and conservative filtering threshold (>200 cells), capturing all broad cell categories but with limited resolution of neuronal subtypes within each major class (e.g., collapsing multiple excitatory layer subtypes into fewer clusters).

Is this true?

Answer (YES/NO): NO